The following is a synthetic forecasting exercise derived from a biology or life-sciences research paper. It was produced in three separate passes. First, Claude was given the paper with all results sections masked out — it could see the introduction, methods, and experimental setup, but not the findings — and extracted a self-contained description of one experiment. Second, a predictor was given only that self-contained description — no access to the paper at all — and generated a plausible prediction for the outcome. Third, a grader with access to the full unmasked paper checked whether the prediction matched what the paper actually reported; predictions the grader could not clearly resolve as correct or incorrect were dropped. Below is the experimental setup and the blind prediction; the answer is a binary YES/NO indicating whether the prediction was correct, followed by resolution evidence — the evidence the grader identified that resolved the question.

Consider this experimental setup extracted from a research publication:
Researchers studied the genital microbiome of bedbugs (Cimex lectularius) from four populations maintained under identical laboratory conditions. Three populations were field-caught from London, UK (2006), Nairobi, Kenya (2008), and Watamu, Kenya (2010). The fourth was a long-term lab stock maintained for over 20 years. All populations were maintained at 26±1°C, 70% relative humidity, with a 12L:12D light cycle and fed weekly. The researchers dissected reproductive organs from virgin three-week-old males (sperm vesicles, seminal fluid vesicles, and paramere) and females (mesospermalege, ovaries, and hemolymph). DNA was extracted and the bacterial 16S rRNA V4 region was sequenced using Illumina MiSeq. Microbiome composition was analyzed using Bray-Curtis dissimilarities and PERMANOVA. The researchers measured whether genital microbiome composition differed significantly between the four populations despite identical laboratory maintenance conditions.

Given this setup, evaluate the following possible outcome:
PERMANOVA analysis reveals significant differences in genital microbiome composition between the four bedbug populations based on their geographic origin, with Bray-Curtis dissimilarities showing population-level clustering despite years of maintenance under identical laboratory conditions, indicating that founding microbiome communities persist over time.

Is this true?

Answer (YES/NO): YES